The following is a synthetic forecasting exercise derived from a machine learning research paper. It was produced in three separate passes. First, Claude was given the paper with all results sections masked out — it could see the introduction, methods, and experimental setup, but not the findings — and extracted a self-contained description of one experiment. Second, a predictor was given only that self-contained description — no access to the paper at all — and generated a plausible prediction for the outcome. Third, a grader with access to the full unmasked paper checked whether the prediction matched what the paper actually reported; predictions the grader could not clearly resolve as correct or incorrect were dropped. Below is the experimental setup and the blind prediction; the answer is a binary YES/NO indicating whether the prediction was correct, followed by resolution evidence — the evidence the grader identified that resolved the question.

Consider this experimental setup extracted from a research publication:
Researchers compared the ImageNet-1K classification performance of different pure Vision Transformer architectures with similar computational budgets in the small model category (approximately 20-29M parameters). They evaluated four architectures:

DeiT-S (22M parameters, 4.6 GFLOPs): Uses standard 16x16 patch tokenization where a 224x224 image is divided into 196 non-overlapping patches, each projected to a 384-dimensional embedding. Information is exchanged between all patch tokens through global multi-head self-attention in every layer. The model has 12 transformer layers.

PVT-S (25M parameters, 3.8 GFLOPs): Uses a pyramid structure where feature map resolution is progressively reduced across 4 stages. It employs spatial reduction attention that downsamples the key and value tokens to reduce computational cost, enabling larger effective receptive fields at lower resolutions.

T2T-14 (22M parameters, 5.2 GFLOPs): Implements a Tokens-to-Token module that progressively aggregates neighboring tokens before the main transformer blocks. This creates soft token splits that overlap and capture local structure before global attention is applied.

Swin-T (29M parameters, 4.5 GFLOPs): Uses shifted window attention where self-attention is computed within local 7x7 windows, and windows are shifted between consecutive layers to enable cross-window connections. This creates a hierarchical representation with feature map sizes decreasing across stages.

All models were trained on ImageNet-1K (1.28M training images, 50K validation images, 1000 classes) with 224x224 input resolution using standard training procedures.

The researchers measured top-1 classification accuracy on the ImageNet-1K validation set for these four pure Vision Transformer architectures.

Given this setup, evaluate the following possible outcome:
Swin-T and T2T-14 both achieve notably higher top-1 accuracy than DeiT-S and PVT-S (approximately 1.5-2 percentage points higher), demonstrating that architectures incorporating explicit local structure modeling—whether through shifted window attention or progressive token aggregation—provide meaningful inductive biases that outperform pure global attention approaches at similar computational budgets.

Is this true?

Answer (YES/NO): NO